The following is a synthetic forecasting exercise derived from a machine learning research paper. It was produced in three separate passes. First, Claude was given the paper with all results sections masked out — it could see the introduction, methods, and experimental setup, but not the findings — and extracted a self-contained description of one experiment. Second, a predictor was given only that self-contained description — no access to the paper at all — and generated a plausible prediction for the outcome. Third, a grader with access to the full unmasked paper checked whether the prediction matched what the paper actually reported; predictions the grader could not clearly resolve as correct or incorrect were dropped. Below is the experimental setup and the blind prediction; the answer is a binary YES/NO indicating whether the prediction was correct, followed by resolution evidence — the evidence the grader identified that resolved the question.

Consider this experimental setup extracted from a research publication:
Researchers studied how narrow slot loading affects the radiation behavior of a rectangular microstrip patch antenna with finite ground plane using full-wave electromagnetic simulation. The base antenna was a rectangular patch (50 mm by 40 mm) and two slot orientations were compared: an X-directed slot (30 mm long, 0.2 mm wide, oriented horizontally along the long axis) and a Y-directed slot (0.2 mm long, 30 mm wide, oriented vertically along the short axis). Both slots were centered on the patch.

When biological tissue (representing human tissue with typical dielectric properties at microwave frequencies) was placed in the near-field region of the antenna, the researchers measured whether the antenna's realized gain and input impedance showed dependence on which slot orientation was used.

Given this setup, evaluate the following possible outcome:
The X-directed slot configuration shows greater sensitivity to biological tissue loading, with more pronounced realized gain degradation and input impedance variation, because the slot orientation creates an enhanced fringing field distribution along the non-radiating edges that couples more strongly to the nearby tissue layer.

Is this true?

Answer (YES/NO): NO